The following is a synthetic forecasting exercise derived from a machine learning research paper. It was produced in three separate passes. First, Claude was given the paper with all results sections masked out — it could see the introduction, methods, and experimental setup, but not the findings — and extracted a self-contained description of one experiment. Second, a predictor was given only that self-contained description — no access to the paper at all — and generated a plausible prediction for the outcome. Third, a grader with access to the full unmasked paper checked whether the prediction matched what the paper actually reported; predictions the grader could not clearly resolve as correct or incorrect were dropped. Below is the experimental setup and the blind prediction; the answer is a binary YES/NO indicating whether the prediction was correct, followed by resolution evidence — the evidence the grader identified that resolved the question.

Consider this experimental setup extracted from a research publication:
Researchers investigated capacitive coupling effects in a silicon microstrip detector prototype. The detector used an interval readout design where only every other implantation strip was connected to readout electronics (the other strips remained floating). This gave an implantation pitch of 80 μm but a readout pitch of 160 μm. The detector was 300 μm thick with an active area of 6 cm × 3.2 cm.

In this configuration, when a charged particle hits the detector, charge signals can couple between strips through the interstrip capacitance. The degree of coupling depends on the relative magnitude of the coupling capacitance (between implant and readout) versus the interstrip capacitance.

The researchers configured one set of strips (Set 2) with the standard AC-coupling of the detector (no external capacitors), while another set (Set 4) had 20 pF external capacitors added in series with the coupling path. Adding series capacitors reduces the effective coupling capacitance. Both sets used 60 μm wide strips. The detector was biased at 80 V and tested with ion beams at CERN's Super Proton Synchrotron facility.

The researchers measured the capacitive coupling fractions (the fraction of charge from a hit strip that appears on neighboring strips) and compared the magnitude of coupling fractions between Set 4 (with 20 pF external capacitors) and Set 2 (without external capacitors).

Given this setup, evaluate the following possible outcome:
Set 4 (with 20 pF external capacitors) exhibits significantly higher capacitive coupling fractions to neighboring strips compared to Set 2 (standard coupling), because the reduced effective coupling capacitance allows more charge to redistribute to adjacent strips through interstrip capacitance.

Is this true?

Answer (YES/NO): YES